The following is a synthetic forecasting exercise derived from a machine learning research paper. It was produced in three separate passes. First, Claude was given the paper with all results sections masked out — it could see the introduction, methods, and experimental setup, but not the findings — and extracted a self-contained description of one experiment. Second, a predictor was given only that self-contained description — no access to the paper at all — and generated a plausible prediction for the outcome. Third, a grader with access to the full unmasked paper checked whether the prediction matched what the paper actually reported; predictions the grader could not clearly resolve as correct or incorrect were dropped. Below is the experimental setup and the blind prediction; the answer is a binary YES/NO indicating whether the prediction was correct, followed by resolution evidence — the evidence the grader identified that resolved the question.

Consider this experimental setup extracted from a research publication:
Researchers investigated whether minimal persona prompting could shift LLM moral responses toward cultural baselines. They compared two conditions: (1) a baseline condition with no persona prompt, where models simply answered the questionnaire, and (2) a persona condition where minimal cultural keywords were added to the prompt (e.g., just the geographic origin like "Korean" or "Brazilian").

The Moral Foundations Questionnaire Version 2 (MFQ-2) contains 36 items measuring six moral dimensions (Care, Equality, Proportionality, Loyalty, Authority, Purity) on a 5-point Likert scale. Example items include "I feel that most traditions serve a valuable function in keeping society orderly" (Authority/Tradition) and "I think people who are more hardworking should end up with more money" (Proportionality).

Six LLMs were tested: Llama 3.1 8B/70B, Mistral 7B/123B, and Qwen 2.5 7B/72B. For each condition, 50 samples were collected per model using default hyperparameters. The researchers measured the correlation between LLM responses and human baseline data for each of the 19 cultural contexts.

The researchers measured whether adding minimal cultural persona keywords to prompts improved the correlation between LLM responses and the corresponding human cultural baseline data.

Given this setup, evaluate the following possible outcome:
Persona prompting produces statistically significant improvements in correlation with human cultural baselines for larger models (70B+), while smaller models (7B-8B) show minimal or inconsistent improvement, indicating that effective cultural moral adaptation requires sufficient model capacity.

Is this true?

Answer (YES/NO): NO